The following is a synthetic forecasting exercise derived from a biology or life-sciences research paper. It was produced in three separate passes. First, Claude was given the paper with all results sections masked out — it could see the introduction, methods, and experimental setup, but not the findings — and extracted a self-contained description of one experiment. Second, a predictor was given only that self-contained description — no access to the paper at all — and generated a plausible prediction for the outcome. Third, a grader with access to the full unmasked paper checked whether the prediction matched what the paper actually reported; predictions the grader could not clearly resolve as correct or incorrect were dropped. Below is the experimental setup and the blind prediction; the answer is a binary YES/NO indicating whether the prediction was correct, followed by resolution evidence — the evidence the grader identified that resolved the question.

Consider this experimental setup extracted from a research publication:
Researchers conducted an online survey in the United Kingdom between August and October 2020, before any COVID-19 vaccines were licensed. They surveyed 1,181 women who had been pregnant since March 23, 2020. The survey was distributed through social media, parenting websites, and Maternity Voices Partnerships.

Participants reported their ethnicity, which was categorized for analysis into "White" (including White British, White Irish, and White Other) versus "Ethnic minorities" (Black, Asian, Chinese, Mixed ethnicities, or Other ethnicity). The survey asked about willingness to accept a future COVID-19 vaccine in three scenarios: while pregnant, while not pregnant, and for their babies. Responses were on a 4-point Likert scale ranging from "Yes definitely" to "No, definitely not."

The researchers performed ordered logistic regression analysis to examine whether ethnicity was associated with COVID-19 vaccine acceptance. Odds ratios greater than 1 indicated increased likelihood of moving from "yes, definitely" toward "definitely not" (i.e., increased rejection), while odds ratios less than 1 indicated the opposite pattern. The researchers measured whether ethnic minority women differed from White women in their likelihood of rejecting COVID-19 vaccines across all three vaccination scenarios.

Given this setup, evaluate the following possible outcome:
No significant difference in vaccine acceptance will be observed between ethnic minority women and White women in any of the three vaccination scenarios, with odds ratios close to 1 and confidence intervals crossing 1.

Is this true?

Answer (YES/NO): NO